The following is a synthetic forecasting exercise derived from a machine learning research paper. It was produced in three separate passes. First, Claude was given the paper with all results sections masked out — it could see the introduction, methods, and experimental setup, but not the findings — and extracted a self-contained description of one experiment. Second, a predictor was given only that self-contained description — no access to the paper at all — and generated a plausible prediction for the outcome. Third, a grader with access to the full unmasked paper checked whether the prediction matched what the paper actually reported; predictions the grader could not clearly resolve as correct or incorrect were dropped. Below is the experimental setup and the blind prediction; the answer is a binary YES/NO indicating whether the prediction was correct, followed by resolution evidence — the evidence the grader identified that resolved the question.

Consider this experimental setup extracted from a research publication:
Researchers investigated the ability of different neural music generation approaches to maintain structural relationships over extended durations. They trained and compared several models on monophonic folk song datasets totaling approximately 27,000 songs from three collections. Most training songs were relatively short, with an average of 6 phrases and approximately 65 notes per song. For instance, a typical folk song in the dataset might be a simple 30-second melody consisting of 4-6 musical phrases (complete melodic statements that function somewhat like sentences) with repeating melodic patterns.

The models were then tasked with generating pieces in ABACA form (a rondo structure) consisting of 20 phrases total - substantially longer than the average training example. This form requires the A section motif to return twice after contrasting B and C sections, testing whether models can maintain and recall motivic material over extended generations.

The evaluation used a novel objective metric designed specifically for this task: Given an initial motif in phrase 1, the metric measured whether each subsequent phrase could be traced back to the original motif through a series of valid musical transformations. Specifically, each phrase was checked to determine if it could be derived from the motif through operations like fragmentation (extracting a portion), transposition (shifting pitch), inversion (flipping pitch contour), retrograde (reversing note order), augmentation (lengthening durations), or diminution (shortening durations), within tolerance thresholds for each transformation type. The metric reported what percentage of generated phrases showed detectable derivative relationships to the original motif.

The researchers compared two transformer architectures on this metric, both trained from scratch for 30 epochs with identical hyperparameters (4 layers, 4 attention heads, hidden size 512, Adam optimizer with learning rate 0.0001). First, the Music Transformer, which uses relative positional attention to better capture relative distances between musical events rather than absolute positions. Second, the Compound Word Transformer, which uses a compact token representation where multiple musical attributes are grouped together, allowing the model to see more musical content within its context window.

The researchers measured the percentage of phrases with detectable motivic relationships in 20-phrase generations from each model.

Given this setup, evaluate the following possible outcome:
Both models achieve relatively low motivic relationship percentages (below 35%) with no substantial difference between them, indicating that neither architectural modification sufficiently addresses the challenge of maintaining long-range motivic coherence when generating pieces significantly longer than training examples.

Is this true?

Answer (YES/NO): NO